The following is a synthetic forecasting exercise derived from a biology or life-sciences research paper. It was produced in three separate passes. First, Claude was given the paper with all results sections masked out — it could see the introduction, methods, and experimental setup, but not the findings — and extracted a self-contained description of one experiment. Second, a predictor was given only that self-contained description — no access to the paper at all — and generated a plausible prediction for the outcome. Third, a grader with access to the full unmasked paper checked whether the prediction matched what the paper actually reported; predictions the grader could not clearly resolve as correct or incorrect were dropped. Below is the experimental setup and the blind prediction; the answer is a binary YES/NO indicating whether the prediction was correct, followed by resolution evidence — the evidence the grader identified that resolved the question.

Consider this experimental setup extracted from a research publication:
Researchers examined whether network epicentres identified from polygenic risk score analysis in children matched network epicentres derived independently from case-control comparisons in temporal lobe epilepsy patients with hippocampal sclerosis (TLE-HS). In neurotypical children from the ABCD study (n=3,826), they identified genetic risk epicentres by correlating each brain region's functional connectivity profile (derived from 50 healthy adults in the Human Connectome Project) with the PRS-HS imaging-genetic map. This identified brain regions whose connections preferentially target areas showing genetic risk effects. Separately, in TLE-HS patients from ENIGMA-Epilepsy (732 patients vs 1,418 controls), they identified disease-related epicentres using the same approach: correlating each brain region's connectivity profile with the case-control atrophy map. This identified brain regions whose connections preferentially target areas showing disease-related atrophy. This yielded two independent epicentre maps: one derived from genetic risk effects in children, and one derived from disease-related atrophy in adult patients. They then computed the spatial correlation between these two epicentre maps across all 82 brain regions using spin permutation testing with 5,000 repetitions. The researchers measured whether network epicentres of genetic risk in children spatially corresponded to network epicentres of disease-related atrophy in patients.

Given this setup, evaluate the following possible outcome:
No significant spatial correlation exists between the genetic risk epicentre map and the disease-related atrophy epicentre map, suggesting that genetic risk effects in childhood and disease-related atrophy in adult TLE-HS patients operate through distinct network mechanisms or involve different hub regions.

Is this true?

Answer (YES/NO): NO